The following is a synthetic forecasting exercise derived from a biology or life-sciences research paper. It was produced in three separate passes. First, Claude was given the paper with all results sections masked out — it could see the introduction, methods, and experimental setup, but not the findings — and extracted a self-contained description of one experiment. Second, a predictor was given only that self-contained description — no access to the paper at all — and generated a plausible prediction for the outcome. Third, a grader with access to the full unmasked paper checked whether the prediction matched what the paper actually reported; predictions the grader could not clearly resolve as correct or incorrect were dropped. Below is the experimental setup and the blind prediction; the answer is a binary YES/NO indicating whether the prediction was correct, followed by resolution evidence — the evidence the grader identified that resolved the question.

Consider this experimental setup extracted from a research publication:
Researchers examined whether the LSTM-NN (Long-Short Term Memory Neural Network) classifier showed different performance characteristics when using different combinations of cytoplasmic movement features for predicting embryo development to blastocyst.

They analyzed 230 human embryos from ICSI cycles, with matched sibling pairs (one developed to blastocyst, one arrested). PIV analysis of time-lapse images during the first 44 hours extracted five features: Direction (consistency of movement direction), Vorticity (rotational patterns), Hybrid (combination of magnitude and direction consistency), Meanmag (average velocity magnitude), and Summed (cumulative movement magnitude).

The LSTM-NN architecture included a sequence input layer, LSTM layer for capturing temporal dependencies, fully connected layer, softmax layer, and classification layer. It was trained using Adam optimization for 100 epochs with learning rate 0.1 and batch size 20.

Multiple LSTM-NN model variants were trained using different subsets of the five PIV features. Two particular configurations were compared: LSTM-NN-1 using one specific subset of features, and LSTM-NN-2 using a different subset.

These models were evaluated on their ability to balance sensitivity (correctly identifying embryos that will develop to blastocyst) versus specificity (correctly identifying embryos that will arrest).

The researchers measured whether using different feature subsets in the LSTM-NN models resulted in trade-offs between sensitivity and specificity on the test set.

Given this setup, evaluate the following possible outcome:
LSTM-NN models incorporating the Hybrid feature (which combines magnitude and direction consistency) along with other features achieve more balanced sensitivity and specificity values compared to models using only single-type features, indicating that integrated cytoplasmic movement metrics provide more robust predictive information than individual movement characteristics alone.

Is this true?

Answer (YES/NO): NO